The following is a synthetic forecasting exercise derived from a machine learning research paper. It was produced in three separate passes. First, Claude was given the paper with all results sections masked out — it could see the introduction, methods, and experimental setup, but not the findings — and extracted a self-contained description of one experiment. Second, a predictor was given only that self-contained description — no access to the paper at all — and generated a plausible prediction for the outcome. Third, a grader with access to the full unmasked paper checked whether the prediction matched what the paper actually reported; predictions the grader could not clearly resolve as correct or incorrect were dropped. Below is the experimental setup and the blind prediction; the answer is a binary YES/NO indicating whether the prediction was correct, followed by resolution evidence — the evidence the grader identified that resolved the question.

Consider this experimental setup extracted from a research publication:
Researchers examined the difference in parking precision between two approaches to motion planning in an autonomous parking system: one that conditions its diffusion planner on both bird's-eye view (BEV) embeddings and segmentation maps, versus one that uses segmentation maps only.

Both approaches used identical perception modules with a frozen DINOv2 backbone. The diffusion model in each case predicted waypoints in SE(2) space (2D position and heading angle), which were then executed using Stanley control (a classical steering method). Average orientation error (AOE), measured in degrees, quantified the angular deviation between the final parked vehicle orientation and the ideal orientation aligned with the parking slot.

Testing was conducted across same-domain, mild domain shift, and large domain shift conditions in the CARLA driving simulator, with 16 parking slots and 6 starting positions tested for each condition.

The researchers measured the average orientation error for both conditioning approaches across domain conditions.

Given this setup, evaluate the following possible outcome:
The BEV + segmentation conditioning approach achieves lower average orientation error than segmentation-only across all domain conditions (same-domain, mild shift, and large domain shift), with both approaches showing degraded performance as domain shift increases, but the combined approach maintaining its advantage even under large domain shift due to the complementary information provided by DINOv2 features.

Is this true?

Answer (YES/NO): NO